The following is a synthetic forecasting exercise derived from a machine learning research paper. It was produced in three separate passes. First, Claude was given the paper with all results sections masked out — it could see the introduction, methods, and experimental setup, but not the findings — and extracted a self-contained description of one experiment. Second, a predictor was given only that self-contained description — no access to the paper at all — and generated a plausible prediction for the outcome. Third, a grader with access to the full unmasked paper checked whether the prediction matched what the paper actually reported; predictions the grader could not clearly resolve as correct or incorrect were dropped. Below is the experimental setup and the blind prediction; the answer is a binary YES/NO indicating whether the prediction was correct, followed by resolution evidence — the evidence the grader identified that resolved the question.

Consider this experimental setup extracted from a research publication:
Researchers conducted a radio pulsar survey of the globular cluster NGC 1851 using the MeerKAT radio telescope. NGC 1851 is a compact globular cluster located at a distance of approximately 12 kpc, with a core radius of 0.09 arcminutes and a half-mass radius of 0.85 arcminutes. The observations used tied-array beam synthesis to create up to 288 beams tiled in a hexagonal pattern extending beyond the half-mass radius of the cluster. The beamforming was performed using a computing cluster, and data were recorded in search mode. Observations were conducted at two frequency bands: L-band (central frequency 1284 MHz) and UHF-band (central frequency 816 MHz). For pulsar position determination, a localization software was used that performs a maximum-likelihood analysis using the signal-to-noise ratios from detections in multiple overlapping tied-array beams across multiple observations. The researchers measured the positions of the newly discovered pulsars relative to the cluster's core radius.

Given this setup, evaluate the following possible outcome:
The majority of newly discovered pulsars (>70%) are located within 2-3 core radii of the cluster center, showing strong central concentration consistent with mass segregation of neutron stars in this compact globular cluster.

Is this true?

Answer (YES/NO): YES